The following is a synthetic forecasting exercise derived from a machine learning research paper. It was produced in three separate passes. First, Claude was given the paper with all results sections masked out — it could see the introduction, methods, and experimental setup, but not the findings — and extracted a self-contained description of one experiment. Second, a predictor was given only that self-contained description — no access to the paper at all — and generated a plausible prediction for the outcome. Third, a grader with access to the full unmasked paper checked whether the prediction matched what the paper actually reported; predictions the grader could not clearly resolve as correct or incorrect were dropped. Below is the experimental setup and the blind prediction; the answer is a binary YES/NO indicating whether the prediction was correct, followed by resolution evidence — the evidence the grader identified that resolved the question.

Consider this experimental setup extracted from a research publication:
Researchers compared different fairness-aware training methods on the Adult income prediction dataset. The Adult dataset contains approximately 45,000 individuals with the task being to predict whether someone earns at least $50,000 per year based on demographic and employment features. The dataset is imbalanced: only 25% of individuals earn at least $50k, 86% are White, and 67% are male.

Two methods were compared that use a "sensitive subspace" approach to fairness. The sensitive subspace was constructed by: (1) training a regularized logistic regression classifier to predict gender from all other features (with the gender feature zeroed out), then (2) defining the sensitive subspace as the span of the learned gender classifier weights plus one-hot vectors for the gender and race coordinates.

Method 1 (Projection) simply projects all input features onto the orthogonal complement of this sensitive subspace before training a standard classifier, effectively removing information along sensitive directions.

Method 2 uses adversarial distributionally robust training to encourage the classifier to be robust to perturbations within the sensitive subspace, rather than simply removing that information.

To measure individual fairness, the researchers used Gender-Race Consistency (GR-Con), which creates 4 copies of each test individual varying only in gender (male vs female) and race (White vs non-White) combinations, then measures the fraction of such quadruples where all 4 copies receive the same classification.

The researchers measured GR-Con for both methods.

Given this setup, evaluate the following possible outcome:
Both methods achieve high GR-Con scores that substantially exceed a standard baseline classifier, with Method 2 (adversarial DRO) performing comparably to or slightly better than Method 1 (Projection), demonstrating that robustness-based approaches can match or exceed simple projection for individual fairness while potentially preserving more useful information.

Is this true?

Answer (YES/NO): NO